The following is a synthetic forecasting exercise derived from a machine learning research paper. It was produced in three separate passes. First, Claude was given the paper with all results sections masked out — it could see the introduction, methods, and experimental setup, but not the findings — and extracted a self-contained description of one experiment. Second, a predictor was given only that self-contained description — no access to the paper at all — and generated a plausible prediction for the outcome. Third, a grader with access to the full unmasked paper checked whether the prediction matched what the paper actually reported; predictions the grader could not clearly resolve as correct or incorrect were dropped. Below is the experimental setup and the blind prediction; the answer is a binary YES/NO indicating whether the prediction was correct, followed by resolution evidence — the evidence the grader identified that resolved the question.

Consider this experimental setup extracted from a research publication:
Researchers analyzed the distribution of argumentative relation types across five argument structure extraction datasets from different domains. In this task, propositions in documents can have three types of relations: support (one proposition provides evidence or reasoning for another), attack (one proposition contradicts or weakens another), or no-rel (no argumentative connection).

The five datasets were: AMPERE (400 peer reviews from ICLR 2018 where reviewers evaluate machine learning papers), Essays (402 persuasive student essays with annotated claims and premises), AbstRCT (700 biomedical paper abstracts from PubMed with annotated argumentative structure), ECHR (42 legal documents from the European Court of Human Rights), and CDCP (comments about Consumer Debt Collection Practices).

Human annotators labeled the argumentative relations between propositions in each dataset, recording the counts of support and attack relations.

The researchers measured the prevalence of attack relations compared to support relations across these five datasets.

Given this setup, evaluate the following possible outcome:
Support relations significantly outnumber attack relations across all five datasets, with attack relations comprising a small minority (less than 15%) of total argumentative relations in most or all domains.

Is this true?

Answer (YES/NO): YES